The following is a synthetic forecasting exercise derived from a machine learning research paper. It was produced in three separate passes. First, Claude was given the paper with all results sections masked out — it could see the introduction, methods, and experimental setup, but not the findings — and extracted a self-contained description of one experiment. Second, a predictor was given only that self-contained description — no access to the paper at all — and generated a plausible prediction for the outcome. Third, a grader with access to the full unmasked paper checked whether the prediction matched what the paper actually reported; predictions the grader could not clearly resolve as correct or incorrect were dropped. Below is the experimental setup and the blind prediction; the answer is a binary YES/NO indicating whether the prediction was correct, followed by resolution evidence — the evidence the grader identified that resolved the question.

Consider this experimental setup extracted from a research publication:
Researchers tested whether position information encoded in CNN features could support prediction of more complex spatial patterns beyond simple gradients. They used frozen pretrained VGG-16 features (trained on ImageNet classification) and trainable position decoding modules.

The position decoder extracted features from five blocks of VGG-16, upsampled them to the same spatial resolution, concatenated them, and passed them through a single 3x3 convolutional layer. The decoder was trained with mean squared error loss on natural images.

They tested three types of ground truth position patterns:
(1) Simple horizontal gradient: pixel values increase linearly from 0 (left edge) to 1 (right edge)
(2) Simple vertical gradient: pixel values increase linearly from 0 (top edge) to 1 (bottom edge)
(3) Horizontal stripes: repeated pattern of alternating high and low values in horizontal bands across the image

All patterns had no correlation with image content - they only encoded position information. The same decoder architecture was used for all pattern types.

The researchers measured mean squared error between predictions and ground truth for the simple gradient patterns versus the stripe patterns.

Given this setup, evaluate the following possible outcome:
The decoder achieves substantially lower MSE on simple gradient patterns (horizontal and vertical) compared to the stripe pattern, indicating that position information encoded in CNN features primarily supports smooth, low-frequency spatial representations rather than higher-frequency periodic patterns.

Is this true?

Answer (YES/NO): YES